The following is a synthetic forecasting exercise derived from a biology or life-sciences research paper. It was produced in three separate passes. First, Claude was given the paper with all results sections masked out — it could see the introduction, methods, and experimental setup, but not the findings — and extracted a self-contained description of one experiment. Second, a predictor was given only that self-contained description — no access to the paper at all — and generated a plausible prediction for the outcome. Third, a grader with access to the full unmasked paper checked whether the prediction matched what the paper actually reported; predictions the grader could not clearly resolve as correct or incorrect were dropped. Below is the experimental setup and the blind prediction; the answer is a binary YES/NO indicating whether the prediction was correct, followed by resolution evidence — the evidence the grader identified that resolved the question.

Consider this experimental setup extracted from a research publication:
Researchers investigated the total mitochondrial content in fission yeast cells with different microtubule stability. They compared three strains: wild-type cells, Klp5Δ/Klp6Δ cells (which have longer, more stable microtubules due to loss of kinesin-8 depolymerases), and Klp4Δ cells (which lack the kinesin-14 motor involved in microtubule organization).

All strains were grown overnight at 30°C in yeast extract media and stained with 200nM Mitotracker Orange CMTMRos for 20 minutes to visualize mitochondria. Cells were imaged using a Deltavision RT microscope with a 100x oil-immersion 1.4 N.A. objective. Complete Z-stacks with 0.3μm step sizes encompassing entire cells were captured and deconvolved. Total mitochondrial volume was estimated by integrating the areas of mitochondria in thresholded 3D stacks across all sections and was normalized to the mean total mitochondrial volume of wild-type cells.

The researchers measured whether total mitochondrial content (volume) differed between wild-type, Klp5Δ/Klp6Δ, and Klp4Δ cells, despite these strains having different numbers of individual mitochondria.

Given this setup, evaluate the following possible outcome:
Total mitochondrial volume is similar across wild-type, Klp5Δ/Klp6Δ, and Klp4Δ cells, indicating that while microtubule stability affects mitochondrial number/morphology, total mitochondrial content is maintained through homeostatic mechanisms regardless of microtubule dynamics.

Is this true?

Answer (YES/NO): YES